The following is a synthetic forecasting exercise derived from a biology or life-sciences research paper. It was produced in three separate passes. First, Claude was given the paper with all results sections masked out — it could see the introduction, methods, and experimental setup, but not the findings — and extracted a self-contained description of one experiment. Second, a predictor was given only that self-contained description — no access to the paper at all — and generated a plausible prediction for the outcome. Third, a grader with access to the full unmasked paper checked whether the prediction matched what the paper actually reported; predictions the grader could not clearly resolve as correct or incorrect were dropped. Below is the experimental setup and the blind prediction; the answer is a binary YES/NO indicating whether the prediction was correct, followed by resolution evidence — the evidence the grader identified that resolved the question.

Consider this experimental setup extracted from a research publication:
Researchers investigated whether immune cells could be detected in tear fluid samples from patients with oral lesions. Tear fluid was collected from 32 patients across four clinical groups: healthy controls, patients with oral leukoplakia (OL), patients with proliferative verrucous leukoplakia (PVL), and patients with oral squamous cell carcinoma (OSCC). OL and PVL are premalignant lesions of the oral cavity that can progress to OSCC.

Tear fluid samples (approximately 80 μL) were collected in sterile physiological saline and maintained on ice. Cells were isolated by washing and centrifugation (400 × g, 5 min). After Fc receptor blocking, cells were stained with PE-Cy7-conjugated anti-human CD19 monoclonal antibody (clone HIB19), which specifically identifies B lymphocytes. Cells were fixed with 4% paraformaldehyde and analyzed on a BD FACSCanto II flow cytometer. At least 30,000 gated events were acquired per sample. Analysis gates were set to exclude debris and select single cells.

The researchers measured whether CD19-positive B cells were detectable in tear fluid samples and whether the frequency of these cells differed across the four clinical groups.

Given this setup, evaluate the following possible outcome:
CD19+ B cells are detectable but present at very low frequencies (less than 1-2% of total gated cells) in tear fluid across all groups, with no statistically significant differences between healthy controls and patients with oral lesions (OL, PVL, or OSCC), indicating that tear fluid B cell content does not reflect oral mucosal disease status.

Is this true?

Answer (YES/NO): NO